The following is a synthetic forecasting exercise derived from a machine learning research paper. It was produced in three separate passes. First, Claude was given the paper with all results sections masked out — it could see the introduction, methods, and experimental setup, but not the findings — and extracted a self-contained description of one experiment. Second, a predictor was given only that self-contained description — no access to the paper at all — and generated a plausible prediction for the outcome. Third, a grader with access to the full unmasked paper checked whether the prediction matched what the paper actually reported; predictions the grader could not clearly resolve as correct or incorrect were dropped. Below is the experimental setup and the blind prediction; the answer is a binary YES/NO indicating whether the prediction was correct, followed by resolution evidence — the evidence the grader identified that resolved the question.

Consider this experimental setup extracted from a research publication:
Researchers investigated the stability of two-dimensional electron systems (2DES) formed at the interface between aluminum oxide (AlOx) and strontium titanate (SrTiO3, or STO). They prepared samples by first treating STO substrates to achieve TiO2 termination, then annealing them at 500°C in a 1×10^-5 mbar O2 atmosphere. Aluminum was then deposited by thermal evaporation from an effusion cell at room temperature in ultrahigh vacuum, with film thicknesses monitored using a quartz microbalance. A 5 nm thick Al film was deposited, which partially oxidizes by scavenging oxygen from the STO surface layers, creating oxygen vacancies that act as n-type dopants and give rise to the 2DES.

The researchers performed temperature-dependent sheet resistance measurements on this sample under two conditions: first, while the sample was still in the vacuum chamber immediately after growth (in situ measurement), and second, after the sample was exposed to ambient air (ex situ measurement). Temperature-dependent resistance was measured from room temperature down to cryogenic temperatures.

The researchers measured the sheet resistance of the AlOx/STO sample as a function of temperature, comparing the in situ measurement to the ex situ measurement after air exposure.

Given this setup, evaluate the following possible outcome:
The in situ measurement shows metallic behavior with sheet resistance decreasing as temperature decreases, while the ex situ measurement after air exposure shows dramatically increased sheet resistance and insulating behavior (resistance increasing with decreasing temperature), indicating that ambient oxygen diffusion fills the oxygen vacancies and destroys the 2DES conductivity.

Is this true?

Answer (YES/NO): YES